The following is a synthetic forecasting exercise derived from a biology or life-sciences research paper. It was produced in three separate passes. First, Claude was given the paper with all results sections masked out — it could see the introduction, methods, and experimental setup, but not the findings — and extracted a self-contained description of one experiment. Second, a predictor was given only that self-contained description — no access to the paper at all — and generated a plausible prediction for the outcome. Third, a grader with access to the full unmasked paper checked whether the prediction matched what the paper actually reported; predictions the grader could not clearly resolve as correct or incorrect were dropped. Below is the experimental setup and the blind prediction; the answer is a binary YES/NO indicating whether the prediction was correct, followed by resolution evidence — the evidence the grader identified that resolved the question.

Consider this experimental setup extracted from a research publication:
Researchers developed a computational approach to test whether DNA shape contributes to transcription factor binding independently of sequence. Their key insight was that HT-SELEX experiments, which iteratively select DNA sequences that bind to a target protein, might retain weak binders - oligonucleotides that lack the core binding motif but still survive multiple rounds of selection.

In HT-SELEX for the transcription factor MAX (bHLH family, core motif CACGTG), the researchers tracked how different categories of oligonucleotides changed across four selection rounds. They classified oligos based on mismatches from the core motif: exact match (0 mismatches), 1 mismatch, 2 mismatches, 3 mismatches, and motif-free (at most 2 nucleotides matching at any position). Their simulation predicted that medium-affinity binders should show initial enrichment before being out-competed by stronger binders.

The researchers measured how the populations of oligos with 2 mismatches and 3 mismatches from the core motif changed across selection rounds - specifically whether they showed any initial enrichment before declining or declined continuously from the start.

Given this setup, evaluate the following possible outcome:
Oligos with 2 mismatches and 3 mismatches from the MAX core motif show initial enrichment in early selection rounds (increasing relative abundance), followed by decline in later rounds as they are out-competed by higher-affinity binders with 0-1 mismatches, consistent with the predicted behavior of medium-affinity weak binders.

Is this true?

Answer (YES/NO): NO